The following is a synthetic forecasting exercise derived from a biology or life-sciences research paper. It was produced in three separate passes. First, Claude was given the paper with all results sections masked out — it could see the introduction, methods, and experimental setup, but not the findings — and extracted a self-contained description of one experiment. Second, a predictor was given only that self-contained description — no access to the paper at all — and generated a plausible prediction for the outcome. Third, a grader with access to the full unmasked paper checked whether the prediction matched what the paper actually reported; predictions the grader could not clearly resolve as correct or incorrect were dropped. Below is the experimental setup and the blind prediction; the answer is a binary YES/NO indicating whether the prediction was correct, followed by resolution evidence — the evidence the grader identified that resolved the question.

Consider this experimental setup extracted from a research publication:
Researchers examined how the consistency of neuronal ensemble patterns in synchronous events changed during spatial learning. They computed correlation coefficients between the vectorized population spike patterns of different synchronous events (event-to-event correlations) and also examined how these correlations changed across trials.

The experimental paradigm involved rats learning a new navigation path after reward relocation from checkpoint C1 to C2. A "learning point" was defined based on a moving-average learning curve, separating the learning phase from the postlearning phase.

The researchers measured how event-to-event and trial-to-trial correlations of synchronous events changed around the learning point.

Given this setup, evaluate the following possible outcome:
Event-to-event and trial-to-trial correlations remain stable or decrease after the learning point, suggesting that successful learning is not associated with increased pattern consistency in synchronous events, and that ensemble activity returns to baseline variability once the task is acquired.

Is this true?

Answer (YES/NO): NO